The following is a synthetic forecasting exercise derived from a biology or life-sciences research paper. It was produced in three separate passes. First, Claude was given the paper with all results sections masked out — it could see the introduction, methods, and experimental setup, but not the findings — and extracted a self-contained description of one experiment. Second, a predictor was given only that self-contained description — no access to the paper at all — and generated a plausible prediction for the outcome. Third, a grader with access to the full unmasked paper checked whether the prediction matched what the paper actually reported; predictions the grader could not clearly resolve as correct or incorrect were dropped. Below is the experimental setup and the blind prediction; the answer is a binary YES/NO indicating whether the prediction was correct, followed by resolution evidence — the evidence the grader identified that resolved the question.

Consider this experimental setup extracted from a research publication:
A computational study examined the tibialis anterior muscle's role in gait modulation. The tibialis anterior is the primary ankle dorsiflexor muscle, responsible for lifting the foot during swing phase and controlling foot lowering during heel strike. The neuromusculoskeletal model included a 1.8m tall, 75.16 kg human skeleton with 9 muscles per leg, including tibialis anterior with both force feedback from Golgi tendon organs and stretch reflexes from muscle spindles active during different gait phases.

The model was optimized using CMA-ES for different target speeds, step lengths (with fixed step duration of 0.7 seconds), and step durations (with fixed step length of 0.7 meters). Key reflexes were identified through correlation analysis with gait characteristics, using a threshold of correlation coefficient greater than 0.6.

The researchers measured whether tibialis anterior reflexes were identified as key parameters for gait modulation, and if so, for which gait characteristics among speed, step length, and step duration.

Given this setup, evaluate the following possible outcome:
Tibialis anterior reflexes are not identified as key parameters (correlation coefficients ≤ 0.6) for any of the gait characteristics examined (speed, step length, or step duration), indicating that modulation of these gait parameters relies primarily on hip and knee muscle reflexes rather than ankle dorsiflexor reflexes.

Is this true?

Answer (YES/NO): NO